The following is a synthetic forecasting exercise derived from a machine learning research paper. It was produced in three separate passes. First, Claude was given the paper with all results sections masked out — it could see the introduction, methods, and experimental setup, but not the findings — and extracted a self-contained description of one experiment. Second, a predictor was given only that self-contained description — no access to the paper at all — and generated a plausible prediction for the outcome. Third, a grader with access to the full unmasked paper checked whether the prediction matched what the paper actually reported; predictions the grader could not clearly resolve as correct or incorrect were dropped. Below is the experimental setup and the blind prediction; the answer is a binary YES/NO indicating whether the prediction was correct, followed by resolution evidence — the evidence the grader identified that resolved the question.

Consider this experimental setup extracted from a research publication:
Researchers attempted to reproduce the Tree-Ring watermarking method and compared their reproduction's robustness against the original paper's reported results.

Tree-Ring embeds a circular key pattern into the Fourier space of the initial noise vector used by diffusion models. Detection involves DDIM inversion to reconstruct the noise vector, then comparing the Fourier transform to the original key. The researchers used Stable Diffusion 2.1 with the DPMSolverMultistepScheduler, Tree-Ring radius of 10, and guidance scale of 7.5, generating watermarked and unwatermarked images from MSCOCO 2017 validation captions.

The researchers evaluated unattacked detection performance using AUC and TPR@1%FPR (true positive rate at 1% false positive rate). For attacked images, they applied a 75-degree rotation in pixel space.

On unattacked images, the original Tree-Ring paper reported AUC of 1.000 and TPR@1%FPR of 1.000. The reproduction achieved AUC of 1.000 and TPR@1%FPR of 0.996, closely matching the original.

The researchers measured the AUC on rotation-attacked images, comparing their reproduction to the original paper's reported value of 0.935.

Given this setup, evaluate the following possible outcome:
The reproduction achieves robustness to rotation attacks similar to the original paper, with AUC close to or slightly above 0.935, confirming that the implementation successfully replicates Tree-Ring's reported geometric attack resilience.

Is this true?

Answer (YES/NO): NO